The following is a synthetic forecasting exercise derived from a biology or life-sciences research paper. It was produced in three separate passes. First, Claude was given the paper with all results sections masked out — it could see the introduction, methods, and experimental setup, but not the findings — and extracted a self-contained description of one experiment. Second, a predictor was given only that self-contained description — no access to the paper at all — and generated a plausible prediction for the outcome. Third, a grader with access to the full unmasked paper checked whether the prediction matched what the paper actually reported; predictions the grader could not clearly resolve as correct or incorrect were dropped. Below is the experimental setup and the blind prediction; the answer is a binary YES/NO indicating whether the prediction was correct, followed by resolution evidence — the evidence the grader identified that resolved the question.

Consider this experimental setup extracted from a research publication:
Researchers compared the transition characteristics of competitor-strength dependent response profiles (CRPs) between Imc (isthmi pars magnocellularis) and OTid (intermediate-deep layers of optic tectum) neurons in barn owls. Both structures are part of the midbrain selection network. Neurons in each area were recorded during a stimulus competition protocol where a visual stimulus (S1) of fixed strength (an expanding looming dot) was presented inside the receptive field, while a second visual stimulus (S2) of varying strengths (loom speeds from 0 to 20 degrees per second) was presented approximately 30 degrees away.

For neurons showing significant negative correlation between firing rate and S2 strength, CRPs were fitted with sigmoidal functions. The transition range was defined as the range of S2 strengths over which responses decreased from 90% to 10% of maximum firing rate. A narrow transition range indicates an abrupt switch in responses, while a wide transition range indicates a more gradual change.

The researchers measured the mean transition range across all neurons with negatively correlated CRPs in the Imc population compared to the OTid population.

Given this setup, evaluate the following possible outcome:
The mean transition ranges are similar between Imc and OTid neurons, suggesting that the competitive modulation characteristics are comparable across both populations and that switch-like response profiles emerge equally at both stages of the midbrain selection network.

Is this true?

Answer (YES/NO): NO